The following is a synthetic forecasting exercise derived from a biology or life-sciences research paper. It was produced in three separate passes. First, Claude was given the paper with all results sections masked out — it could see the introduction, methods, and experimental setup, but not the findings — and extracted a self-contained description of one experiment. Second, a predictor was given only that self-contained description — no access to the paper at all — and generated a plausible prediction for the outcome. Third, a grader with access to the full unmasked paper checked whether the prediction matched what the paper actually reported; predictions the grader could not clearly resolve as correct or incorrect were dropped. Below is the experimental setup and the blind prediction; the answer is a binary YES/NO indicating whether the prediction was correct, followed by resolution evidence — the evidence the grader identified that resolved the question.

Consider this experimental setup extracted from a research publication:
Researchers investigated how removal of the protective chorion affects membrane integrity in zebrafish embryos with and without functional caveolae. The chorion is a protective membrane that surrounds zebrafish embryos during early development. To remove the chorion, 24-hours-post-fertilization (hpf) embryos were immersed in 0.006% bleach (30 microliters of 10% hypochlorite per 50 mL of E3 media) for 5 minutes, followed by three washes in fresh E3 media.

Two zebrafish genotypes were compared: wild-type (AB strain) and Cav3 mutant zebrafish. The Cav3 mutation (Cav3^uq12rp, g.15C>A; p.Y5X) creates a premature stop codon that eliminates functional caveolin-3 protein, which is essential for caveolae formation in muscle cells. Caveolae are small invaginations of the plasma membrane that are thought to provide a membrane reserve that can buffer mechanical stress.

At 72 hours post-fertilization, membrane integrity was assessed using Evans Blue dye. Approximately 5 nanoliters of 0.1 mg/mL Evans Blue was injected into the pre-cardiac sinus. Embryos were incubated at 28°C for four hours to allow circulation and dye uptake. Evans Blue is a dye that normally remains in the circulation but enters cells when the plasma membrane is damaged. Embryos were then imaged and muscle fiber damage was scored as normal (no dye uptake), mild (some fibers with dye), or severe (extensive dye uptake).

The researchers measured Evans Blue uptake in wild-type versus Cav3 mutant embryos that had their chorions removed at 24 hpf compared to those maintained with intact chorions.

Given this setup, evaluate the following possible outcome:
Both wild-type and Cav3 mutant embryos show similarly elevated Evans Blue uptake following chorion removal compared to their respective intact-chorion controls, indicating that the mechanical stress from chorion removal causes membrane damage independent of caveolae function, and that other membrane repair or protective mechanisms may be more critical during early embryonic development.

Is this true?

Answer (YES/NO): NO